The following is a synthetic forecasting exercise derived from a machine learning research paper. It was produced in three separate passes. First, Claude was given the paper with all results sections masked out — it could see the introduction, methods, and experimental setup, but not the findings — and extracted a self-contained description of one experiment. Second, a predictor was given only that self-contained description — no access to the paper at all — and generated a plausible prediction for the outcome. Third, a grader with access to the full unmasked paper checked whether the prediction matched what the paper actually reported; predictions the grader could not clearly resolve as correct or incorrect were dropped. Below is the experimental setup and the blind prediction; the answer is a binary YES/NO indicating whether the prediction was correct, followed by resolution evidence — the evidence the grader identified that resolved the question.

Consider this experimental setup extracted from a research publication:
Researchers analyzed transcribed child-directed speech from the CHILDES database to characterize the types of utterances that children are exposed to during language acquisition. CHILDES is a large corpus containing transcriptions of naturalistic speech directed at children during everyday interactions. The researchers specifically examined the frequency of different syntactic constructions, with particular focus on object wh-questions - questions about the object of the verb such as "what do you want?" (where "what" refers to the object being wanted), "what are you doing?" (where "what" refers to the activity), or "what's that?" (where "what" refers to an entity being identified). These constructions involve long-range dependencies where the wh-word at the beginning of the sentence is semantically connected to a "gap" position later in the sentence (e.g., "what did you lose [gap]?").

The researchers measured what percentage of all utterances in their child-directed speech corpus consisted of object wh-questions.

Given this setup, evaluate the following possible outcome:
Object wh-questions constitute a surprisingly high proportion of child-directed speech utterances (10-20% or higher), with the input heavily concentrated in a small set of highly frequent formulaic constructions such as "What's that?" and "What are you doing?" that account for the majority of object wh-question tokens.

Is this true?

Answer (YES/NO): YES